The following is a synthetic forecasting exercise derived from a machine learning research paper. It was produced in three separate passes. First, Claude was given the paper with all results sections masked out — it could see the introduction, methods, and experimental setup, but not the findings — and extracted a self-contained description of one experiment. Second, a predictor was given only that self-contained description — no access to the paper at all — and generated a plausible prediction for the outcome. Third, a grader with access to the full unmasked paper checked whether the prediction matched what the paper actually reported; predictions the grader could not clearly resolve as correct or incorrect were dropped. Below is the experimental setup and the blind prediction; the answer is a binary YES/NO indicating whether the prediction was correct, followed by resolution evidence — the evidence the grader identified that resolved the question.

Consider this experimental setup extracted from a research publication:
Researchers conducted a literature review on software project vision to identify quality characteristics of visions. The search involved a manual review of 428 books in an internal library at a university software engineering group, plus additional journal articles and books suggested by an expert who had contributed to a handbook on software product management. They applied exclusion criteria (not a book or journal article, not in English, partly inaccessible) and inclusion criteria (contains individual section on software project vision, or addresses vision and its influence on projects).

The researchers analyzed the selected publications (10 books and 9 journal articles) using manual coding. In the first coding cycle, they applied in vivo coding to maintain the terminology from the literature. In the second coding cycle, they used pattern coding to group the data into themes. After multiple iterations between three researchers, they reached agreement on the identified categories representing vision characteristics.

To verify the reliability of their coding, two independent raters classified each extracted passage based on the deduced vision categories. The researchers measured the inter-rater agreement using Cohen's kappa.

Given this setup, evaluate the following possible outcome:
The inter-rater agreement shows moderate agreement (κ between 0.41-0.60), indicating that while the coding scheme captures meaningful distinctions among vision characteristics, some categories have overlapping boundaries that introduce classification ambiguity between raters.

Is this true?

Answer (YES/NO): NO